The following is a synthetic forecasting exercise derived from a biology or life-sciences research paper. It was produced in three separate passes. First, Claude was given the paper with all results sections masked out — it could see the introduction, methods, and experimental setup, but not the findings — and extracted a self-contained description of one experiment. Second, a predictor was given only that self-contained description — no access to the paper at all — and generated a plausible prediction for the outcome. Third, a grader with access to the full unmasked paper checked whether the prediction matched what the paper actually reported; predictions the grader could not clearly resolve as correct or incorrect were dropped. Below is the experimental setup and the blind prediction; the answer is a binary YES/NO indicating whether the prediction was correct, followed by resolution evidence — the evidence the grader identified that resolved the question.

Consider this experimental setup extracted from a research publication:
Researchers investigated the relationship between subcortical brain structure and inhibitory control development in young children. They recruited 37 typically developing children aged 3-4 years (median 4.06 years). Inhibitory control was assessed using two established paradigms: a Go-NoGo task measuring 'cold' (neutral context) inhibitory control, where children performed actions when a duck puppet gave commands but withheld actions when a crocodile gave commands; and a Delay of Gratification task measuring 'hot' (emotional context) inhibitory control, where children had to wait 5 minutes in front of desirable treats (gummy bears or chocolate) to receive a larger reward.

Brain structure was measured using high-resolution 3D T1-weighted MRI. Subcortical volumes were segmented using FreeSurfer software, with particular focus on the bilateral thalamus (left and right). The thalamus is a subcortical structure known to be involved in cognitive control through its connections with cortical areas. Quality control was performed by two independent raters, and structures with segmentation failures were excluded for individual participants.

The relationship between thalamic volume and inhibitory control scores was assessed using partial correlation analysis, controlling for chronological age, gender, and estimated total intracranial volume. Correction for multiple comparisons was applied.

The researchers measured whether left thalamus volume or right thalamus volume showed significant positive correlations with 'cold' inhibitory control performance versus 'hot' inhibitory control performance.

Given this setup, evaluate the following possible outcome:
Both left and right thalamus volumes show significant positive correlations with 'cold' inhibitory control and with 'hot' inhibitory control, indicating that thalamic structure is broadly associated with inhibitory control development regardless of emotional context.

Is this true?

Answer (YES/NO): NO